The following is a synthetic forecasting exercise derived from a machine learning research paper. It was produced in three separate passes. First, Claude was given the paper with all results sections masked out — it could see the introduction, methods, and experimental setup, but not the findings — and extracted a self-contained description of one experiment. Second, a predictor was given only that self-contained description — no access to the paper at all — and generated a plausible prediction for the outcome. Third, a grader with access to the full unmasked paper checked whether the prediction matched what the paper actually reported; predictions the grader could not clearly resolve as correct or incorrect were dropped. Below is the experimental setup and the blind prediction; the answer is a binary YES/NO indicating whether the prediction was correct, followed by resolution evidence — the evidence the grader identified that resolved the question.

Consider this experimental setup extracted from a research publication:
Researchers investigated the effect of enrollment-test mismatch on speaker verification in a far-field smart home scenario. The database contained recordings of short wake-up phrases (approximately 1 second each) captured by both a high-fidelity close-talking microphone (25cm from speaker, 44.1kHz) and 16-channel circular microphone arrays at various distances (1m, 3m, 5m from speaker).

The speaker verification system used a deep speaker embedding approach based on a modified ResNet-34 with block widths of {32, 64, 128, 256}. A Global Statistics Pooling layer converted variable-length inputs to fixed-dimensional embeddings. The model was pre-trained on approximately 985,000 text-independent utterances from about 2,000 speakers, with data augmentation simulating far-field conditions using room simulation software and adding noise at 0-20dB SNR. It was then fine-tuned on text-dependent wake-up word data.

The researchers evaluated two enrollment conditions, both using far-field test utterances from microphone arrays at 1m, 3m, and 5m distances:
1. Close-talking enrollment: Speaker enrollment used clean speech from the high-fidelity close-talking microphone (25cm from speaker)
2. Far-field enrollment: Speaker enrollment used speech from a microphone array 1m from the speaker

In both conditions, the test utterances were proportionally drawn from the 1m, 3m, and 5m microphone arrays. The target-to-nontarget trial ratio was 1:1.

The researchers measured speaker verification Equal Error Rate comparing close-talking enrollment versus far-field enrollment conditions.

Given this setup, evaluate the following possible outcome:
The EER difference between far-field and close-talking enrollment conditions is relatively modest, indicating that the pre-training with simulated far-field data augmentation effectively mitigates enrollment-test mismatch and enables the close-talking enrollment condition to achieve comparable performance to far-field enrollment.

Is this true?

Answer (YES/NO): NO